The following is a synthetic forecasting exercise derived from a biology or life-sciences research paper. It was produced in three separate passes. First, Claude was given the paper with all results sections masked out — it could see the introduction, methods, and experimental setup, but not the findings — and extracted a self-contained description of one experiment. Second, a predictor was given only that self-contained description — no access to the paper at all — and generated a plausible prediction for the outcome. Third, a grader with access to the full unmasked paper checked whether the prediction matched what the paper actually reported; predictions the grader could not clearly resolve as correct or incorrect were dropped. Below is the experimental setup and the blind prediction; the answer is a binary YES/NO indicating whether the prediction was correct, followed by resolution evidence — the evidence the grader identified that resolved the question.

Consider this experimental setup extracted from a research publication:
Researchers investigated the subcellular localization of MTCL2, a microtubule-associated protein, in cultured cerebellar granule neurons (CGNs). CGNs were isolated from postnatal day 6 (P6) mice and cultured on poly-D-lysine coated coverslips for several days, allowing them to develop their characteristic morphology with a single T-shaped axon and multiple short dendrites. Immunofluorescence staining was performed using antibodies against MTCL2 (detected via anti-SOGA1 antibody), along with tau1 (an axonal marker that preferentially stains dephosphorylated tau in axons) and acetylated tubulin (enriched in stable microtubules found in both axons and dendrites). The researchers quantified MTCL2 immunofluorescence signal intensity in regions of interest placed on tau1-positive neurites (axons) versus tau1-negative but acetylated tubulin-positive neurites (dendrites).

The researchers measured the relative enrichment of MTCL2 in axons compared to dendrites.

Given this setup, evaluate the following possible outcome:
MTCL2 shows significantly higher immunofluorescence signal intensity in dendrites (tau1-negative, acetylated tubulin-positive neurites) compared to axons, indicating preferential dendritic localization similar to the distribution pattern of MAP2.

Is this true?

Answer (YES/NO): YES